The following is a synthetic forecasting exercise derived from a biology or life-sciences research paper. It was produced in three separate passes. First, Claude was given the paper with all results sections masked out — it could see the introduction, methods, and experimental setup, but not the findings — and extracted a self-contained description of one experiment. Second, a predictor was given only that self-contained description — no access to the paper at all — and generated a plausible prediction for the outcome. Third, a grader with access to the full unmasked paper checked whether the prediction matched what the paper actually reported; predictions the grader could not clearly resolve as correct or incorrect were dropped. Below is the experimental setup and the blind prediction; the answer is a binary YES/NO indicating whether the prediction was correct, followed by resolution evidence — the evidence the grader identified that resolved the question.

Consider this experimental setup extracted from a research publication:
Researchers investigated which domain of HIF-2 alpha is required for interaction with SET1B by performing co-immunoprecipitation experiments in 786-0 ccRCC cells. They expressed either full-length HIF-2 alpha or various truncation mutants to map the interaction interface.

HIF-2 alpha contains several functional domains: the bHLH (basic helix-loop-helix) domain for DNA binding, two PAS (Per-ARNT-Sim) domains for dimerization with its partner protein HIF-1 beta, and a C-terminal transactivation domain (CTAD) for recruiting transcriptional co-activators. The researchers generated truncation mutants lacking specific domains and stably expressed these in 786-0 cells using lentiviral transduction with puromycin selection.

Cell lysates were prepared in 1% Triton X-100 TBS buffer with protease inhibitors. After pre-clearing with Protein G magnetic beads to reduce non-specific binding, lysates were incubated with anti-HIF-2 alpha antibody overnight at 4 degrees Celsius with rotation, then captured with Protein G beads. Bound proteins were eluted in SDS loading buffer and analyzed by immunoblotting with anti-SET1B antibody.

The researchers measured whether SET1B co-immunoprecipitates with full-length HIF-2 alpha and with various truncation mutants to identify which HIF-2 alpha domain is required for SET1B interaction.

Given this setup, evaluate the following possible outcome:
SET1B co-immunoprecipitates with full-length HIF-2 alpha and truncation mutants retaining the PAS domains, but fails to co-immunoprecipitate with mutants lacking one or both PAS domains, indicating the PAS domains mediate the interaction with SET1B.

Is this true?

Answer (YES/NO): NO